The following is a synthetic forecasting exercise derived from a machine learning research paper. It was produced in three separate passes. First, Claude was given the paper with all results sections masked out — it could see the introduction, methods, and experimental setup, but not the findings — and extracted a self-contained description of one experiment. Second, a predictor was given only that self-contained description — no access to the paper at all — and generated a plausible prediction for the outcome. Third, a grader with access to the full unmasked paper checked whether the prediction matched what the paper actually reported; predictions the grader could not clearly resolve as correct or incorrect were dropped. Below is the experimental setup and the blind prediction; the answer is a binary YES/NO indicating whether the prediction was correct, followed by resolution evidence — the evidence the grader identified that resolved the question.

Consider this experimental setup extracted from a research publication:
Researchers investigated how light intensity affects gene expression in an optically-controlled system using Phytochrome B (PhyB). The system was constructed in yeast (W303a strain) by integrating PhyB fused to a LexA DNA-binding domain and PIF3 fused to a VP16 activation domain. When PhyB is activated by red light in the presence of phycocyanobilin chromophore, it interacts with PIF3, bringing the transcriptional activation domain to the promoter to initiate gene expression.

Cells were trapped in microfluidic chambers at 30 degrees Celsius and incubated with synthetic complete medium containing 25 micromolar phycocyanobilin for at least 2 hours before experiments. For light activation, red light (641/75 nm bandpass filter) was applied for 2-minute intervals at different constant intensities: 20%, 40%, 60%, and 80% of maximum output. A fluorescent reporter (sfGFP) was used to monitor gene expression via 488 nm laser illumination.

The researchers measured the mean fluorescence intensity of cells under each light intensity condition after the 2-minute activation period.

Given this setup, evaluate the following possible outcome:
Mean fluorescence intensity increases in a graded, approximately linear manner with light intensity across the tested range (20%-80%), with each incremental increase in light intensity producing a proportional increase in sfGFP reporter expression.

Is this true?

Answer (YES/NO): NO